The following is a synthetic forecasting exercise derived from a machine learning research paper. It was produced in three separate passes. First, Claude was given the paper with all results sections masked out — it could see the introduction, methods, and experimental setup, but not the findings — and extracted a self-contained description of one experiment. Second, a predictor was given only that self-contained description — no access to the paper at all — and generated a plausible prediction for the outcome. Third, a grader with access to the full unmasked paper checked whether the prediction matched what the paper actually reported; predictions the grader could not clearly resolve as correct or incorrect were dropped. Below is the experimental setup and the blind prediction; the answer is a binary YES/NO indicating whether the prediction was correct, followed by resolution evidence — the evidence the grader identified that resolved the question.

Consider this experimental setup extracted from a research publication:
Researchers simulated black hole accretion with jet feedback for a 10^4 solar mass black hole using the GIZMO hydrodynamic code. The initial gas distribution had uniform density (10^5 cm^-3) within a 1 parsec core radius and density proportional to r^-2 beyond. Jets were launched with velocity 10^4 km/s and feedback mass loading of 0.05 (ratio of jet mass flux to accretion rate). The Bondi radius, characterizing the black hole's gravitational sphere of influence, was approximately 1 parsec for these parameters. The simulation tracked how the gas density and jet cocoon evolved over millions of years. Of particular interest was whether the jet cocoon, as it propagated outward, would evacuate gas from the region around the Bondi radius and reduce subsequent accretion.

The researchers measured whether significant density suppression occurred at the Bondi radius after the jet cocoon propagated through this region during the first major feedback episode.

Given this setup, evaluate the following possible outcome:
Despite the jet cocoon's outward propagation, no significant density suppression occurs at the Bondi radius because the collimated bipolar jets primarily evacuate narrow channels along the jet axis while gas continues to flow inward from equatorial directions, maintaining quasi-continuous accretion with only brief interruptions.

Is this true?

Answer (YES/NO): NO